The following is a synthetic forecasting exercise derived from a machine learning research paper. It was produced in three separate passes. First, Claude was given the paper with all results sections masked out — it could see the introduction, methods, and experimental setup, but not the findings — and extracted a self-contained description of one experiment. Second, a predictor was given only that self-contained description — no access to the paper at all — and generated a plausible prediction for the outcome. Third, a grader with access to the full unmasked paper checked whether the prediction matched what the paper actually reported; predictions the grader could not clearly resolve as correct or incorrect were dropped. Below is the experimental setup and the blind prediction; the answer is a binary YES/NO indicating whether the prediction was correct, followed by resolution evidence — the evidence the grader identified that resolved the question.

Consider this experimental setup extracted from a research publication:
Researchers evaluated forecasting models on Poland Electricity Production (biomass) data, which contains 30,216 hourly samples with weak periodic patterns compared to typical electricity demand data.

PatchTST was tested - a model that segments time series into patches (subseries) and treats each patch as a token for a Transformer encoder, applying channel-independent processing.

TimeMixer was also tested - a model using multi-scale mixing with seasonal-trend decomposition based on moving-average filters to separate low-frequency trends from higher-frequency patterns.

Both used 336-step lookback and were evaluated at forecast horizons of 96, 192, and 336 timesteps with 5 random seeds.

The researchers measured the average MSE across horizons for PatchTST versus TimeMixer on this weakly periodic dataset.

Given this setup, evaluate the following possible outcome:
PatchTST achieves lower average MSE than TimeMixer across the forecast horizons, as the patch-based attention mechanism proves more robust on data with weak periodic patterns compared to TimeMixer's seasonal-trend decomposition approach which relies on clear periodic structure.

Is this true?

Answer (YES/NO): NO